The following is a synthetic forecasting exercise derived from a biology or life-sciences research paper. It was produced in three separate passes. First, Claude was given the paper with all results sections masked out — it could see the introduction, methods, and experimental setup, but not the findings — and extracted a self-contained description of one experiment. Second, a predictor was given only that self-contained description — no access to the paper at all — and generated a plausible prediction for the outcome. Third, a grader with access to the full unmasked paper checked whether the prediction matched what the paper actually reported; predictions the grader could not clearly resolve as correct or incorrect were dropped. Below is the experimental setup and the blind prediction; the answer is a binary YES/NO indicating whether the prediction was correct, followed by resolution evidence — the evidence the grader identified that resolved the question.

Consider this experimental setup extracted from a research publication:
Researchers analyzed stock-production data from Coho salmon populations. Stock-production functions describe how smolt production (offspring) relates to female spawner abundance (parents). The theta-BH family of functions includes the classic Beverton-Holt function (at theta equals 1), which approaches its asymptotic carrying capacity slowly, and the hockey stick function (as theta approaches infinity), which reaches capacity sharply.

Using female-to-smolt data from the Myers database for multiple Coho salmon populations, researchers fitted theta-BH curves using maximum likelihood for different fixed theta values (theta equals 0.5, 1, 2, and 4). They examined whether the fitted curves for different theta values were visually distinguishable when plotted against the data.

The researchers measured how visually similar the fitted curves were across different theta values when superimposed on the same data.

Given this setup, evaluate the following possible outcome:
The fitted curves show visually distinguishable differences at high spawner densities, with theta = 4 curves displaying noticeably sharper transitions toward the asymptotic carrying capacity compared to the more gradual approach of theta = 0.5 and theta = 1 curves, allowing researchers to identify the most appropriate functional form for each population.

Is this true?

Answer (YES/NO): NO